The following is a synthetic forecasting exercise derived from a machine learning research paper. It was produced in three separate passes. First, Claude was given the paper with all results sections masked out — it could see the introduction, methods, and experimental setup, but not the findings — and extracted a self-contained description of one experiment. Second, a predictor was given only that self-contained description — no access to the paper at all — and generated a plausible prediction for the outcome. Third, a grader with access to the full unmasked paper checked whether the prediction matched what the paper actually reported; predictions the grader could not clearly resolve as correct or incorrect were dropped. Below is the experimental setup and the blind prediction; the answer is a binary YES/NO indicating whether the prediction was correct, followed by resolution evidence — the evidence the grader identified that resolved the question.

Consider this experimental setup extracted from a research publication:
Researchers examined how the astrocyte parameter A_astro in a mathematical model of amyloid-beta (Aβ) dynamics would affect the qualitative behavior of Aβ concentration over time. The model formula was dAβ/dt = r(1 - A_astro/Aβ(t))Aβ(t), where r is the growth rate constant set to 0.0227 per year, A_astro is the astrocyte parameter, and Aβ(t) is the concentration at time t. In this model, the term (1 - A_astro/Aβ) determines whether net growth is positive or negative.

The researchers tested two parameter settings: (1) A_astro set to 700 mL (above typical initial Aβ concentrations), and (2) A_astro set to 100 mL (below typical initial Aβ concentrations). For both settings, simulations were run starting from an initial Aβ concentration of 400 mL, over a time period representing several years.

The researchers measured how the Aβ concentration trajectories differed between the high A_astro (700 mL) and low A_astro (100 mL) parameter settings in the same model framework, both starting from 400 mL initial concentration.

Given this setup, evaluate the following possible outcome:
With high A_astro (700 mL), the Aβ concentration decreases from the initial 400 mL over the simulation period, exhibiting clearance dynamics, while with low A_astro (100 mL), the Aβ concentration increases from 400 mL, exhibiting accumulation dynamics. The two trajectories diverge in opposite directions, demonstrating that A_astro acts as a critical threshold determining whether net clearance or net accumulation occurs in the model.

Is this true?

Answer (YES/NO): YES